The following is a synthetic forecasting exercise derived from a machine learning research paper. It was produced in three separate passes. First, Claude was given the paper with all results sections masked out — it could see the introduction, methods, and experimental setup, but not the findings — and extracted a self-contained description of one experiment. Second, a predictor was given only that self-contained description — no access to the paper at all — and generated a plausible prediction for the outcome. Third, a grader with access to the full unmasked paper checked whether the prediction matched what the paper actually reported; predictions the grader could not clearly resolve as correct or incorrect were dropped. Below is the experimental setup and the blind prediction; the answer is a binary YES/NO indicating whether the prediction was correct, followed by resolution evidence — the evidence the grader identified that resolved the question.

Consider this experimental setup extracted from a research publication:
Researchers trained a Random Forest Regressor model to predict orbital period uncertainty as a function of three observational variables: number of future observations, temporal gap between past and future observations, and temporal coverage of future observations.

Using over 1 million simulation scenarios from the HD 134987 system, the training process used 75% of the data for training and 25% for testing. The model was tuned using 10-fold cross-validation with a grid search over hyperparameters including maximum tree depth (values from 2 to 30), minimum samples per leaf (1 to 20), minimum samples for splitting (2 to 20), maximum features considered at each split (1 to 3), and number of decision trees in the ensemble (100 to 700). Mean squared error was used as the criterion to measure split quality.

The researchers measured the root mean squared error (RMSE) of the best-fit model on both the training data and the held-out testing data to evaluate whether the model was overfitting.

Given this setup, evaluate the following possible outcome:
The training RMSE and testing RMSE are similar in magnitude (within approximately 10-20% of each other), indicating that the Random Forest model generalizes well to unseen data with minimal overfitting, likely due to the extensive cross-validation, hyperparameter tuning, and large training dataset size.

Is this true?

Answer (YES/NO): YES